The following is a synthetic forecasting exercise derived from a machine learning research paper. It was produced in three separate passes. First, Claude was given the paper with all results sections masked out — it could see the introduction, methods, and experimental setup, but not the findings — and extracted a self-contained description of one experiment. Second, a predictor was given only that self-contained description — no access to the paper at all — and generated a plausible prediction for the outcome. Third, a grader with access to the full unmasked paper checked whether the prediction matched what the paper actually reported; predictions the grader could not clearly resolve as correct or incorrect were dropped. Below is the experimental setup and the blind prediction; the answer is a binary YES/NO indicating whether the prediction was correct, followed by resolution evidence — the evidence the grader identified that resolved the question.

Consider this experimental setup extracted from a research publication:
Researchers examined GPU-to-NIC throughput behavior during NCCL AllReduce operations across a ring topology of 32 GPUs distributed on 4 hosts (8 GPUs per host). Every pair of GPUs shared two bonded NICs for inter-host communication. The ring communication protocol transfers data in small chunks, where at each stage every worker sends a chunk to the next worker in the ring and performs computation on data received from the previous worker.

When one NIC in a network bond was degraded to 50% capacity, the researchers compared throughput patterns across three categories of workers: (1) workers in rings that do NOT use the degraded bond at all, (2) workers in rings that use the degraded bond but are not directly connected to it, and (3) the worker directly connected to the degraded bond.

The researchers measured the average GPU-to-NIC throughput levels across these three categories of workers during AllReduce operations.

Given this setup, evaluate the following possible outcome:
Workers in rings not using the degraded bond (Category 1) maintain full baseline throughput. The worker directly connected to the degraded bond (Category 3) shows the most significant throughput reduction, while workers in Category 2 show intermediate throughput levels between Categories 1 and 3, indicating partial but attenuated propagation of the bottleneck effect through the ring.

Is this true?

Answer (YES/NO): NO